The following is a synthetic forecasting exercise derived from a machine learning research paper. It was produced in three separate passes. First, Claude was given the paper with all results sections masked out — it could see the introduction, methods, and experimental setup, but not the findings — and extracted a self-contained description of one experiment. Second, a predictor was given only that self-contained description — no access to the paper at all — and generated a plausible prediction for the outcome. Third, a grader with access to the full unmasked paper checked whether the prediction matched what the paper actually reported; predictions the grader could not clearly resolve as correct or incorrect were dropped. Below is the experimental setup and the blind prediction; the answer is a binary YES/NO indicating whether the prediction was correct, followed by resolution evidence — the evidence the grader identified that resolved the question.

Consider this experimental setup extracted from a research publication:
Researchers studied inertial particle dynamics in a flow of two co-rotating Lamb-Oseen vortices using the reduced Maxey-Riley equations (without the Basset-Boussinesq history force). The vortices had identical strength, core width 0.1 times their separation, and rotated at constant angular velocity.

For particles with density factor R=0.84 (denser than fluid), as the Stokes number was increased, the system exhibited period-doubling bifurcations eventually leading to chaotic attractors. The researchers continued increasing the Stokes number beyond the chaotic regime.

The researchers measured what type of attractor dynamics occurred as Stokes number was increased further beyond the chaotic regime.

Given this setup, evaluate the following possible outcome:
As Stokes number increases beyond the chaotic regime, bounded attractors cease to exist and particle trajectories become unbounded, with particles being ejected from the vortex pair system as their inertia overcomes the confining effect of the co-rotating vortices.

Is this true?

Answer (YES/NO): YES